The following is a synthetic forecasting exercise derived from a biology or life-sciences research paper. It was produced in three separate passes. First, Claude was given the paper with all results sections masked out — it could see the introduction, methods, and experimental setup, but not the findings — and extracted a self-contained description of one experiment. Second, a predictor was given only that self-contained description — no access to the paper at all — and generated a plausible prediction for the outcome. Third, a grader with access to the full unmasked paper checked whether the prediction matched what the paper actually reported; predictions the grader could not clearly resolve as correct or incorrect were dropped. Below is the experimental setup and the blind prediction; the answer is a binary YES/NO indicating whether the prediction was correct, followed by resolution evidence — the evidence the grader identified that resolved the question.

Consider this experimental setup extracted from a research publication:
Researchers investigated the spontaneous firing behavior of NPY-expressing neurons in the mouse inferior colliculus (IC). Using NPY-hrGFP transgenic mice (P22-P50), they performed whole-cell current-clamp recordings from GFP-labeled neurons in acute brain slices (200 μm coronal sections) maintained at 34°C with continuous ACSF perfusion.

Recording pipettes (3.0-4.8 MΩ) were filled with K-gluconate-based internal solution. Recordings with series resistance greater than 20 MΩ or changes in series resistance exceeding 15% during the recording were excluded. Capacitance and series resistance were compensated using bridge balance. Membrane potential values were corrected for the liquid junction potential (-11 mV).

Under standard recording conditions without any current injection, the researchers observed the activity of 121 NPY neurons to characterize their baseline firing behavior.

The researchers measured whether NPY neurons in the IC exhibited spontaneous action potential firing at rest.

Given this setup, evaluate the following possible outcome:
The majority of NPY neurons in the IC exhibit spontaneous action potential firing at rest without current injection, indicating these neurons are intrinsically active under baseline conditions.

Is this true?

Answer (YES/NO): YES